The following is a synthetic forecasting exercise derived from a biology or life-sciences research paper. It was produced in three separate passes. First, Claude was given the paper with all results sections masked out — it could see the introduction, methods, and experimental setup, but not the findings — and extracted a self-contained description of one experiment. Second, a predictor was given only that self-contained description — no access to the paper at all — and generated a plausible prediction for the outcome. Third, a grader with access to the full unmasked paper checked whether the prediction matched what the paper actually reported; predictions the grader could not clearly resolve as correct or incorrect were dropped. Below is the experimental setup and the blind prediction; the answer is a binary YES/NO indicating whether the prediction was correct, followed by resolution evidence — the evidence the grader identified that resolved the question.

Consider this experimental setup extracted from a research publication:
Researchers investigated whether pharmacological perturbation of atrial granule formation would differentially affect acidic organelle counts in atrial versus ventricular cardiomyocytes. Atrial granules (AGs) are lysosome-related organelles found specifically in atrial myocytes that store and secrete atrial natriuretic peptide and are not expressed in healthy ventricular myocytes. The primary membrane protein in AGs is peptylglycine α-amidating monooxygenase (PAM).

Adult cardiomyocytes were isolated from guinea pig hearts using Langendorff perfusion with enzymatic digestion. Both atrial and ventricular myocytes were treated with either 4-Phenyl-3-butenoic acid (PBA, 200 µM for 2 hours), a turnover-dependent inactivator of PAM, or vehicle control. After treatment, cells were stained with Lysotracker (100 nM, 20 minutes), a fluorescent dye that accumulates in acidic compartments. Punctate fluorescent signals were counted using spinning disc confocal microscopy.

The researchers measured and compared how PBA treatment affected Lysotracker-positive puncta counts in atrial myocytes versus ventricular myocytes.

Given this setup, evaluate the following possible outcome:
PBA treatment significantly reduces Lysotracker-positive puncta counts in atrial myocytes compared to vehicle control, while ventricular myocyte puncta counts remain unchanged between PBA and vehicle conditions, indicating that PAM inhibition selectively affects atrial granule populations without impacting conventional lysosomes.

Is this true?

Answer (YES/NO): YES